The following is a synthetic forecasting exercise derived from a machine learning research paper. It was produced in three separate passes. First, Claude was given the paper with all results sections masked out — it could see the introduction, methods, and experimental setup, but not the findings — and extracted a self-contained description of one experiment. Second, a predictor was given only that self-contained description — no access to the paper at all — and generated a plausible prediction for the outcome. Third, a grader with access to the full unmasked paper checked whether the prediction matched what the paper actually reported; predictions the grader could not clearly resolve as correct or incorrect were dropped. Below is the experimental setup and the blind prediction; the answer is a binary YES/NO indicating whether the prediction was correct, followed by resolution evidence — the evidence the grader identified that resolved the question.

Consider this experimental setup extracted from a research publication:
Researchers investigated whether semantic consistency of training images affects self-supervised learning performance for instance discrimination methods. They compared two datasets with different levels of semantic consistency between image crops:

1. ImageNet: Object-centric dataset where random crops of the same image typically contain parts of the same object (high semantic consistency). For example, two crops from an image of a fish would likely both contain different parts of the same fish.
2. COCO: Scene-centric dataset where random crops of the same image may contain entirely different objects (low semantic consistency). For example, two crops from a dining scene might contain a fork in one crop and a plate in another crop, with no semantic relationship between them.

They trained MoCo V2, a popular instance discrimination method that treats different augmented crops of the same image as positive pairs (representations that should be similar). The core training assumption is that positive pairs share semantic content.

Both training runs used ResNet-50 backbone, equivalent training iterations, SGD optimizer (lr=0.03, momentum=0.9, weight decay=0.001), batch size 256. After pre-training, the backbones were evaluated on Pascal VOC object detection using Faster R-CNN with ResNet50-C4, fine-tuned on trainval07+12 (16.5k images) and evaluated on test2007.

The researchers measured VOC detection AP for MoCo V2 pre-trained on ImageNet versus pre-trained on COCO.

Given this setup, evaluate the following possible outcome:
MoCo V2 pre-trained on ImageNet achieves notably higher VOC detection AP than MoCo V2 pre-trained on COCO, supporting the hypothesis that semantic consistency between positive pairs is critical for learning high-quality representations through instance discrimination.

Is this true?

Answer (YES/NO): YES